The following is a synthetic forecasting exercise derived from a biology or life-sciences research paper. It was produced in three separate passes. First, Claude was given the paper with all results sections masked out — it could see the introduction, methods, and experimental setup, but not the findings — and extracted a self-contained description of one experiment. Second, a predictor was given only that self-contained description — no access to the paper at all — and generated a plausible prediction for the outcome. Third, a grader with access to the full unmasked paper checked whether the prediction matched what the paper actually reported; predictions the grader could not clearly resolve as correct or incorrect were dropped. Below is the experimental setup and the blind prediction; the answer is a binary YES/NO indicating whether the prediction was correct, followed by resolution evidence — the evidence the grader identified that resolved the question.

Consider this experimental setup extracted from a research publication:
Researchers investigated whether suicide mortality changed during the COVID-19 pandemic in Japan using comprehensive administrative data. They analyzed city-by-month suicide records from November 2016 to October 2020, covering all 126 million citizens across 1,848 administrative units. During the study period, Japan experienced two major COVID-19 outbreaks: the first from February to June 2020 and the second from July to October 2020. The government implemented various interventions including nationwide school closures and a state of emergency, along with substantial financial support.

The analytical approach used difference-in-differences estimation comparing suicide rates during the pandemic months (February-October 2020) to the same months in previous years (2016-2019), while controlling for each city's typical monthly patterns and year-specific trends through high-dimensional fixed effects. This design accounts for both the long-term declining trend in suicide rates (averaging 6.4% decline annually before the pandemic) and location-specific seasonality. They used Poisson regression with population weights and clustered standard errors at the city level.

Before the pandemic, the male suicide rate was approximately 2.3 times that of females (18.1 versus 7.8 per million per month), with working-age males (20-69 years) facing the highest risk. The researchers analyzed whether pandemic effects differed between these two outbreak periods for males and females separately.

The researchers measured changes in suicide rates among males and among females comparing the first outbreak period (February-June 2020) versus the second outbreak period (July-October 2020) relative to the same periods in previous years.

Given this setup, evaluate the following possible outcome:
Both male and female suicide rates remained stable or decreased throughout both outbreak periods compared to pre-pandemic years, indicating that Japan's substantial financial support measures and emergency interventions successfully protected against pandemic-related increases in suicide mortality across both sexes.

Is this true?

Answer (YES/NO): NO